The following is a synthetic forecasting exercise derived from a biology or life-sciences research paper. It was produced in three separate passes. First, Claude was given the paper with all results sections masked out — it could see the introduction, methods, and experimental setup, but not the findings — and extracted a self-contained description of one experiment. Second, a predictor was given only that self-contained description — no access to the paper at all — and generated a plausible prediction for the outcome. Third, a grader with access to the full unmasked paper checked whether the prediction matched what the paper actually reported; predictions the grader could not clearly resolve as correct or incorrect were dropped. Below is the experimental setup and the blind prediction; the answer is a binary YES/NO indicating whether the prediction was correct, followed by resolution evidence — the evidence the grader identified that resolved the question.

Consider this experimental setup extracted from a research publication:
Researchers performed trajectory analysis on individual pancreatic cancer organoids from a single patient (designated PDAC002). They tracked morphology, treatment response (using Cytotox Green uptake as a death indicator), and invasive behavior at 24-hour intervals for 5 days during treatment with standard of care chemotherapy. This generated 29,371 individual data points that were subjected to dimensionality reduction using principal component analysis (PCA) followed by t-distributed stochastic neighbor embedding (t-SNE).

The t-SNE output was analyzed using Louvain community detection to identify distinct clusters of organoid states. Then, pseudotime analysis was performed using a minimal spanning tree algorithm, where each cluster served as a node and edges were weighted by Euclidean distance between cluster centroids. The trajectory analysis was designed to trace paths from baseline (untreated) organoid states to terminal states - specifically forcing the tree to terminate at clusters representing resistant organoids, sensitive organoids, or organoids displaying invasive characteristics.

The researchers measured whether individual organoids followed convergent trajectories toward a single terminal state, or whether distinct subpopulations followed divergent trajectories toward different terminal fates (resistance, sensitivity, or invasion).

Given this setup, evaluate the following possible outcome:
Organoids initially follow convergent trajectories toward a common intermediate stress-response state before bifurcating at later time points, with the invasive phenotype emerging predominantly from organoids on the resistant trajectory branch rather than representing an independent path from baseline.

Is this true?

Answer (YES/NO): NO